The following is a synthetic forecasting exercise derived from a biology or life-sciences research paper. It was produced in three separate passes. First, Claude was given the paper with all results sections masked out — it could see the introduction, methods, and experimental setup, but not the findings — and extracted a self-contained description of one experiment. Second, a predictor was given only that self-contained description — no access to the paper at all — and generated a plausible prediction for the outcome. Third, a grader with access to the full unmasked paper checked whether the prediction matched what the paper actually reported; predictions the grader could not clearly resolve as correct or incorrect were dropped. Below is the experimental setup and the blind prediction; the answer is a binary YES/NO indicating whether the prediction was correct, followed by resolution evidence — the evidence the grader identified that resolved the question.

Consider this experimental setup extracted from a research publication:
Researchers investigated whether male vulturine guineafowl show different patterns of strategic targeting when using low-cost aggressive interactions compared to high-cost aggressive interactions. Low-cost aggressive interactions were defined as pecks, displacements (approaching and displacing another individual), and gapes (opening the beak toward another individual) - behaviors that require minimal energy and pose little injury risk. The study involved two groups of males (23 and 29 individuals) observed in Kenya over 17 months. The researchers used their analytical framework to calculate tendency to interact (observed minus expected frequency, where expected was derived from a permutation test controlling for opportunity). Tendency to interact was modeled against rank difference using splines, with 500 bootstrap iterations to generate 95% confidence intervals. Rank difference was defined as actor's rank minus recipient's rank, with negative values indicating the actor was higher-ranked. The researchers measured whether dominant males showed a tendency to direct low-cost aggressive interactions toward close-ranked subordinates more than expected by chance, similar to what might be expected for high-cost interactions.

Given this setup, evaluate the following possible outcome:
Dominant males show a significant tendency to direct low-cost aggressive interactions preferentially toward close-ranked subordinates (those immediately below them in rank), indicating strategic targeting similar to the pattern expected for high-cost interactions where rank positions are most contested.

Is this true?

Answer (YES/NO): NO